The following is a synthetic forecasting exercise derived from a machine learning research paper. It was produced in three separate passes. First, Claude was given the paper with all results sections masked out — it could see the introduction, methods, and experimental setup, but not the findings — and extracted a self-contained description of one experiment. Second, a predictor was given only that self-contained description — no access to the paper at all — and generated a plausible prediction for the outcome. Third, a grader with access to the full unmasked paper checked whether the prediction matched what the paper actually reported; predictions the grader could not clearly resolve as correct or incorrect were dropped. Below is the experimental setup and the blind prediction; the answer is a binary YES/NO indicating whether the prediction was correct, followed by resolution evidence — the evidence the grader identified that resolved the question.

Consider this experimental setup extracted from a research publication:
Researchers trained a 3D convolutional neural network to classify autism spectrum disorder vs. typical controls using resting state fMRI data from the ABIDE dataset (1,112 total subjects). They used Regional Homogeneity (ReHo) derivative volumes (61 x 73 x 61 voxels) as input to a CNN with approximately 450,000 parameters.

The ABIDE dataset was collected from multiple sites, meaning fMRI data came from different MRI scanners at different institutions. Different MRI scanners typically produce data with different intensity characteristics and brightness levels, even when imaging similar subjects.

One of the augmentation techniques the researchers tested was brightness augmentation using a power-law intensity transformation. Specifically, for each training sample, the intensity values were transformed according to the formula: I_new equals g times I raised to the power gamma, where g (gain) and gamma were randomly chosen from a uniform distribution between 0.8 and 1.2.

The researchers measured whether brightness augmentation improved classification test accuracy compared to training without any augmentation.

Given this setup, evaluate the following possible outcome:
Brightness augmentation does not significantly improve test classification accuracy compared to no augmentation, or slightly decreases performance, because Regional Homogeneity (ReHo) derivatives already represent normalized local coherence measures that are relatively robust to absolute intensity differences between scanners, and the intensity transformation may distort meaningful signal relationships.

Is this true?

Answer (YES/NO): YES